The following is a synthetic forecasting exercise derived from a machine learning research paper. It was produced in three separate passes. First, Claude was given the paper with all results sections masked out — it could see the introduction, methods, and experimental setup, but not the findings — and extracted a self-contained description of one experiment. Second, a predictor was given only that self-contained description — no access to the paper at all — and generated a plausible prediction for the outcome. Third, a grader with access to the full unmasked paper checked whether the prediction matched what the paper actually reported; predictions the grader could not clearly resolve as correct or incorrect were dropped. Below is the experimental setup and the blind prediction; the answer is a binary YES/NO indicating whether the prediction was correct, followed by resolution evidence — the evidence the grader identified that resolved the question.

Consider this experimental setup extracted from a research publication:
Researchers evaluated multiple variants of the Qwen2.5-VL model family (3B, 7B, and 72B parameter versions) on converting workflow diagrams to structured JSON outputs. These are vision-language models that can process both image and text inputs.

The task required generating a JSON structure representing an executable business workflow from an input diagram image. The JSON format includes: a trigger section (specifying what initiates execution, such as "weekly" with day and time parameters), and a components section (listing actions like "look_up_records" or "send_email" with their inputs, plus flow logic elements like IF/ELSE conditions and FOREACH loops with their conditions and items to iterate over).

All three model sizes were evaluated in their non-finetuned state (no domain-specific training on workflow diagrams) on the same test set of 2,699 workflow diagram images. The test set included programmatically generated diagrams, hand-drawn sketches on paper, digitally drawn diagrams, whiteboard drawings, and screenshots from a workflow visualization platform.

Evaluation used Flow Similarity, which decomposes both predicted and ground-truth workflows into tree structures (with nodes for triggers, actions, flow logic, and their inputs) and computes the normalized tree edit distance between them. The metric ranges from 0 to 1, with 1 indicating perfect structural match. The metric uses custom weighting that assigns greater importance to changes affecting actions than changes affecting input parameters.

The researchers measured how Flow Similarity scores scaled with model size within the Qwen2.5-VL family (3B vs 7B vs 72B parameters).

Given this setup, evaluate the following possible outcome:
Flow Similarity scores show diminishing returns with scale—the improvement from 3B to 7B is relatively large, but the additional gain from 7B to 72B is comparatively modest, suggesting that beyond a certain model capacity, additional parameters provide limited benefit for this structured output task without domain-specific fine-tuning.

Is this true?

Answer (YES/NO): YES